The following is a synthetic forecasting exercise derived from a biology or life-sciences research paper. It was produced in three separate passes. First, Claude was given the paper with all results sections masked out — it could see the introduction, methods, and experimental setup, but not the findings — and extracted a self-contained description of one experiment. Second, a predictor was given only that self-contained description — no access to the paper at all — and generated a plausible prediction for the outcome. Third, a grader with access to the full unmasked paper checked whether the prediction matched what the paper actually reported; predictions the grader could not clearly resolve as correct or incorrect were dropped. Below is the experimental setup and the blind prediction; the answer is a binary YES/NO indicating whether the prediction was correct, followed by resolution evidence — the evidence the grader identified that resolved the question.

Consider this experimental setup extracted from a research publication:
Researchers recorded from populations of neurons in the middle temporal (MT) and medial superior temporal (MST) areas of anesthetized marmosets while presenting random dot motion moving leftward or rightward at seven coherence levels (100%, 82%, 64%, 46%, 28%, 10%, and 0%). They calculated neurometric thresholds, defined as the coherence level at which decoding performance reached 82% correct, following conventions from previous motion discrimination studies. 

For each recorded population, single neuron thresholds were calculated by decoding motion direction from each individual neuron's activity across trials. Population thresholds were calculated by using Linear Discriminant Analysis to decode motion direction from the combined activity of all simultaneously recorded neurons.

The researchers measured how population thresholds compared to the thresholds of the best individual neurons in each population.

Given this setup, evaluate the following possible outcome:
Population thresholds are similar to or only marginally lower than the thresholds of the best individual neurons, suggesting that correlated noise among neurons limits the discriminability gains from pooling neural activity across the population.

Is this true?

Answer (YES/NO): NO